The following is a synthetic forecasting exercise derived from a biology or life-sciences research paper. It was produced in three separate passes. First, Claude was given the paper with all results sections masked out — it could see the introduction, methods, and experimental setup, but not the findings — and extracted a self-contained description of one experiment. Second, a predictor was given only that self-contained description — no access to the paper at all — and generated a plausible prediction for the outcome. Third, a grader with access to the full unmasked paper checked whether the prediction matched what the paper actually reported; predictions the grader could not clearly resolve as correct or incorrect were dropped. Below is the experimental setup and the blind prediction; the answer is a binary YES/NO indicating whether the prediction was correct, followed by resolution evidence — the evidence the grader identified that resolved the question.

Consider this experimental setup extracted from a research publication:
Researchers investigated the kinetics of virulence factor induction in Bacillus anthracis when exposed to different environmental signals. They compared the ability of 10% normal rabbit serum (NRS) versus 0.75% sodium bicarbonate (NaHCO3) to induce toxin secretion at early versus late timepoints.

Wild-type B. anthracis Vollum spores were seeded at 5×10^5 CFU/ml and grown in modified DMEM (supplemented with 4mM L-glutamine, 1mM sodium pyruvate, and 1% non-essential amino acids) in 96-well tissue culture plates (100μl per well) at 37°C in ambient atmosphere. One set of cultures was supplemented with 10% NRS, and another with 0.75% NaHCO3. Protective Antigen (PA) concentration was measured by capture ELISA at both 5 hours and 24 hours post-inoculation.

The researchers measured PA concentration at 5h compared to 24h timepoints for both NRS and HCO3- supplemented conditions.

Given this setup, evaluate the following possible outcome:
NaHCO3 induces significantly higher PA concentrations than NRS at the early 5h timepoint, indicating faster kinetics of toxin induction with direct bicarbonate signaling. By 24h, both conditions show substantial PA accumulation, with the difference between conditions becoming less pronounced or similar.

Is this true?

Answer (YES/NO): NO